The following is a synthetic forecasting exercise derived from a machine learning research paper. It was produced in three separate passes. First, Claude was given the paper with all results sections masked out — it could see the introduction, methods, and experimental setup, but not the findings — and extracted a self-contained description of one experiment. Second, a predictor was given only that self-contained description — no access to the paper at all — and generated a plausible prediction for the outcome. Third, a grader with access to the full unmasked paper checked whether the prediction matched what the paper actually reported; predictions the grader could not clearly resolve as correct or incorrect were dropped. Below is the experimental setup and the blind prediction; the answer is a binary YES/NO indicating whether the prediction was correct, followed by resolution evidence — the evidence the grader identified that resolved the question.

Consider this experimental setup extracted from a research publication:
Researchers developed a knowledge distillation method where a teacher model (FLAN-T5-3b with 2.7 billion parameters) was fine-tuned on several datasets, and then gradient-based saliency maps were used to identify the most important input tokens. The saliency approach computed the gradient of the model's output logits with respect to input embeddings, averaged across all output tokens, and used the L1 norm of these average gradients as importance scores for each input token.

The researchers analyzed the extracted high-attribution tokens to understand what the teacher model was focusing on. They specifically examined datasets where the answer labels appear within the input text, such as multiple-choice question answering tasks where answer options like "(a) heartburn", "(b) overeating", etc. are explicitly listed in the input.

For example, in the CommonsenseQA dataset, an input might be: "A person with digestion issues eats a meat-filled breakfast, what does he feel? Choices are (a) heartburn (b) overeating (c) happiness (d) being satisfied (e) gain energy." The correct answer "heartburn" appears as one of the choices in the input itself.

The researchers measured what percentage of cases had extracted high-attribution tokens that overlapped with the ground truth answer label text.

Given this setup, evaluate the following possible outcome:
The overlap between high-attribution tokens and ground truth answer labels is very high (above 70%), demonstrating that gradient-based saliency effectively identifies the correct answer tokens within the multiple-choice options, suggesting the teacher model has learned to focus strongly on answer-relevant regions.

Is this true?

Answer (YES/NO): NO